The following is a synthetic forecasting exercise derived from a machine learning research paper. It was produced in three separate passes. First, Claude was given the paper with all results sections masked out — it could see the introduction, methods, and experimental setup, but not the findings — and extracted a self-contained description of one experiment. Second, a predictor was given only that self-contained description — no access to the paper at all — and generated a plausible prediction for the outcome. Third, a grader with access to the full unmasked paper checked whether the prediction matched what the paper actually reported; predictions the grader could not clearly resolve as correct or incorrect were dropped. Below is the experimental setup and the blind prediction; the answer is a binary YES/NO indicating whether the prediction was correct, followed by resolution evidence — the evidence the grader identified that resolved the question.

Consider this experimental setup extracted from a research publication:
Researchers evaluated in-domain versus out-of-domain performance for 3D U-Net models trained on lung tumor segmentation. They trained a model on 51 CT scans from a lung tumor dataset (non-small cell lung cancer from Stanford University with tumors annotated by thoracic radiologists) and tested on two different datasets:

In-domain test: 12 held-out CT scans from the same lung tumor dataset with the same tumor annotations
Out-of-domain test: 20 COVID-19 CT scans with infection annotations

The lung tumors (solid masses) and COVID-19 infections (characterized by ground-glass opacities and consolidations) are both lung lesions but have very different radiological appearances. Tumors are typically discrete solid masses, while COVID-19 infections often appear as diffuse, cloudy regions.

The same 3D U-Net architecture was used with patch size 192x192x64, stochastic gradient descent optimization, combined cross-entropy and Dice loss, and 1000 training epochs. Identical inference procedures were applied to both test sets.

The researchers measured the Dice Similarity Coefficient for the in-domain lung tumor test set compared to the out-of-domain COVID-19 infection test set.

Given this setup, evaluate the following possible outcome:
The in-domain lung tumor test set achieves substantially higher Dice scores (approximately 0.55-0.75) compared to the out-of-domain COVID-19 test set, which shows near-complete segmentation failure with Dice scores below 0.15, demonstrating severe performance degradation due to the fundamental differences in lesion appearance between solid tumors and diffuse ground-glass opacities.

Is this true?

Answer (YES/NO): NO